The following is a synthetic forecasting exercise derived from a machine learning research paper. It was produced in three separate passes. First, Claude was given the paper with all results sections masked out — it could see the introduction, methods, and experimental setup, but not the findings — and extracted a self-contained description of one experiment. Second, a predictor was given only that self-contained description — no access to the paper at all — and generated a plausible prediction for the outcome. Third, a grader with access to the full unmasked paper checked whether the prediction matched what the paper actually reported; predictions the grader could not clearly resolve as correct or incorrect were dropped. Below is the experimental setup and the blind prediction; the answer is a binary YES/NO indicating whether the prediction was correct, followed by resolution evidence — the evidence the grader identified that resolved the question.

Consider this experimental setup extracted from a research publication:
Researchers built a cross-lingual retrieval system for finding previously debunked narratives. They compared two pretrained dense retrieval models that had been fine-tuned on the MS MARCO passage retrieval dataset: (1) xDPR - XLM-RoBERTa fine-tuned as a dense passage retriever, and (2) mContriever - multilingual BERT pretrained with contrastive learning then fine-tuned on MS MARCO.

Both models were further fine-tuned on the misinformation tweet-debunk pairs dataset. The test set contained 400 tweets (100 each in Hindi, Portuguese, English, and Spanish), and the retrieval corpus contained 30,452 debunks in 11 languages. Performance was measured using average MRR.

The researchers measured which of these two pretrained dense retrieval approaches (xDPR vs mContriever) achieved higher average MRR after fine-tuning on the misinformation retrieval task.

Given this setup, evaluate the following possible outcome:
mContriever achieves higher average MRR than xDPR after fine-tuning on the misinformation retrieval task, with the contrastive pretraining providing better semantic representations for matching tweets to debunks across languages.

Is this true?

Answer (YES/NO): NO